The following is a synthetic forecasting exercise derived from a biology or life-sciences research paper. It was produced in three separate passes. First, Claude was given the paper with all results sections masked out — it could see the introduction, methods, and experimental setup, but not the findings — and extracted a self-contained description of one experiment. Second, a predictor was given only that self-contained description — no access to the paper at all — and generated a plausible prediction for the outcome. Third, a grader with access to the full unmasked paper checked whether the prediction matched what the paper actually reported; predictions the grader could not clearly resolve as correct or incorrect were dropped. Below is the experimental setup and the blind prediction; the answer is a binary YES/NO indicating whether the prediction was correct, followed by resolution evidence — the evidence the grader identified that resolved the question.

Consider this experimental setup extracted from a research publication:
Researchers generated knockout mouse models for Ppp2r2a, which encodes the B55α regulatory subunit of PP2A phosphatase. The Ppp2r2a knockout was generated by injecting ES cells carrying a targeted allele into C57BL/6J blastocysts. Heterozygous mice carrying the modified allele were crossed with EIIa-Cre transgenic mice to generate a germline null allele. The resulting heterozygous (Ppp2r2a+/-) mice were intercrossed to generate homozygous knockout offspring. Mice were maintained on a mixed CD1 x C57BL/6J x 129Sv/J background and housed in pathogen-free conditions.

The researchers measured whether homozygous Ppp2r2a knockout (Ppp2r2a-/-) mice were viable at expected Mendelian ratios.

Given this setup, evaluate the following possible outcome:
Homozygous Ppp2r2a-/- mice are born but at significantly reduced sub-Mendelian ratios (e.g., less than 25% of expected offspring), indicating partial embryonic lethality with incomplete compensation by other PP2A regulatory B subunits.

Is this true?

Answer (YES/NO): NO